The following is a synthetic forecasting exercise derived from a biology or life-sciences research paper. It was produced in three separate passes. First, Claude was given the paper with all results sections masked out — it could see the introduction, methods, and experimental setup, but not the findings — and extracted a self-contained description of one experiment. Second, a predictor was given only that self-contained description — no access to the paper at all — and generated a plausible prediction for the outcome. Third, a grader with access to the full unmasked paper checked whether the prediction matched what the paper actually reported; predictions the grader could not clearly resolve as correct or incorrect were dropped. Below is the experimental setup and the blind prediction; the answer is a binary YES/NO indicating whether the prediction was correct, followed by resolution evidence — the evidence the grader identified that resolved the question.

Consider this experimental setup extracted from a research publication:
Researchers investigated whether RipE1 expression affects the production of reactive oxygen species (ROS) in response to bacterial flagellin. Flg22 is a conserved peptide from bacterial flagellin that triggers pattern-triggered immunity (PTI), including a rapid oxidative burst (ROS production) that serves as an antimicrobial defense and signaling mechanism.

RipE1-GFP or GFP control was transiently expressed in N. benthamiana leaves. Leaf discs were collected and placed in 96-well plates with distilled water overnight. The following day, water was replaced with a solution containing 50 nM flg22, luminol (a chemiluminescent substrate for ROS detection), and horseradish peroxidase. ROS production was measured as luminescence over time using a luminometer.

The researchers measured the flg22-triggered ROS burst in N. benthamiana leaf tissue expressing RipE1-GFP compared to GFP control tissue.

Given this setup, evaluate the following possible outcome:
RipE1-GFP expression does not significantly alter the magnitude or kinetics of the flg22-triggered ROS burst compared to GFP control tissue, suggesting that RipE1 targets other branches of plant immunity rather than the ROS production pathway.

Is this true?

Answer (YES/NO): NO